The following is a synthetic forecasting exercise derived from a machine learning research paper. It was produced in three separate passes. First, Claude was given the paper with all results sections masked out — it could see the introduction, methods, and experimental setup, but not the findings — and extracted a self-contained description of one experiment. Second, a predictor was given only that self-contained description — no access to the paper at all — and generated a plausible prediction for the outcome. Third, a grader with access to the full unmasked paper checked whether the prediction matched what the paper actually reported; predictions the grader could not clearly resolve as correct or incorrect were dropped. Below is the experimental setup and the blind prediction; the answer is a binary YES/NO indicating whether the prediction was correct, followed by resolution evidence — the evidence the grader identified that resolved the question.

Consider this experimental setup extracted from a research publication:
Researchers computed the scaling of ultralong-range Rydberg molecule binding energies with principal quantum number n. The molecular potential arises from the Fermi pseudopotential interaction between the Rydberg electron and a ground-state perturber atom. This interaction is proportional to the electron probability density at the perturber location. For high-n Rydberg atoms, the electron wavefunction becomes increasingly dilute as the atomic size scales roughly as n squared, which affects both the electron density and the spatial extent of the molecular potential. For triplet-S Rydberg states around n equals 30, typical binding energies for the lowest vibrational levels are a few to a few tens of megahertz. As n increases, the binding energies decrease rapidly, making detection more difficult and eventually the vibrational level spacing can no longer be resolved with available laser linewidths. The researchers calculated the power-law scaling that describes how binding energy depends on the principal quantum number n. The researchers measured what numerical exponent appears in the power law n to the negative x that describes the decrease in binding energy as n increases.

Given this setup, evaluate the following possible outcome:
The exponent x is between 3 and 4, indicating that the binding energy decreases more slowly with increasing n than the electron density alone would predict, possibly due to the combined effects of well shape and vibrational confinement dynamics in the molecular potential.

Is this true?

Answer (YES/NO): NO